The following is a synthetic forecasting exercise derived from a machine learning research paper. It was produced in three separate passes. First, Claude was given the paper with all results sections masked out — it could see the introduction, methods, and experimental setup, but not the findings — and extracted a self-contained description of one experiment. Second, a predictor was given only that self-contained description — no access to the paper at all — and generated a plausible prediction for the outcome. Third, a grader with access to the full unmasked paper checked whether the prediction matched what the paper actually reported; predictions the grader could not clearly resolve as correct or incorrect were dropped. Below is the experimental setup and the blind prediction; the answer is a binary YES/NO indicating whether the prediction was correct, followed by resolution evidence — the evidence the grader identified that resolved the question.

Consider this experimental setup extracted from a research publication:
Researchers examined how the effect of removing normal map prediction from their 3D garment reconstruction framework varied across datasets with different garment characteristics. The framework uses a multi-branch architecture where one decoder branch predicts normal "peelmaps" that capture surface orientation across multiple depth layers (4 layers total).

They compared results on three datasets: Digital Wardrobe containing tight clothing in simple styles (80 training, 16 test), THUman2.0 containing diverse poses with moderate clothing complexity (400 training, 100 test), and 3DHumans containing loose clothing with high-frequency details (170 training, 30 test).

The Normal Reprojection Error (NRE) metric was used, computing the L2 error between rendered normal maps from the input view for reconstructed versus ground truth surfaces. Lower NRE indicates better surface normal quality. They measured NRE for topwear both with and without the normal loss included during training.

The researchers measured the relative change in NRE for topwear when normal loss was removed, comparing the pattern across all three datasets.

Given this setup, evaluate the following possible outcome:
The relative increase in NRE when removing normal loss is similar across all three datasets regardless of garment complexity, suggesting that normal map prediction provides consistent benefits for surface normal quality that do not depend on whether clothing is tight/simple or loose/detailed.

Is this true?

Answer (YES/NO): NO